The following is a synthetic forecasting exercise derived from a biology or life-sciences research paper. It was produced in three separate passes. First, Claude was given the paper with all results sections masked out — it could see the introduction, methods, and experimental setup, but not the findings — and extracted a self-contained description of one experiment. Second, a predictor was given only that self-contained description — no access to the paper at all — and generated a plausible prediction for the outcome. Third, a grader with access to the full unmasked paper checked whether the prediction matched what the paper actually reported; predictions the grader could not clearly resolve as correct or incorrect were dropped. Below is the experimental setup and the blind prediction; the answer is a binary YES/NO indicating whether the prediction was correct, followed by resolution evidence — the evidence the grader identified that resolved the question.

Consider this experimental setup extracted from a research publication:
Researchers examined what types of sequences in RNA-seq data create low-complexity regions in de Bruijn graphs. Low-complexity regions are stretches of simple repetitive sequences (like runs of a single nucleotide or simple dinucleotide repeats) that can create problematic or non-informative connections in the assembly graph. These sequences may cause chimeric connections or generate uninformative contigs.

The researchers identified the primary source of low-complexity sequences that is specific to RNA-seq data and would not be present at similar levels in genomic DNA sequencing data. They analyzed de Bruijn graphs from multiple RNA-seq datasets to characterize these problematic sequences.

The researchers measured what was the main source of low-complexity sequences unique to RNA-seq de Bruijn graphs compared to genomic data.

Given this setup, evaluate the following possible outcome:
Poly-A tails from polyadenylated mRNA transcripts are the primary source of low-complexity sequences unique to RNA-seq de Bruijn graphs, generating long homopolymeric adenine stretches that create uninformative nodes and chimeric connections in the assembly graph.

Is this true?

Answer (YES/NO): YES